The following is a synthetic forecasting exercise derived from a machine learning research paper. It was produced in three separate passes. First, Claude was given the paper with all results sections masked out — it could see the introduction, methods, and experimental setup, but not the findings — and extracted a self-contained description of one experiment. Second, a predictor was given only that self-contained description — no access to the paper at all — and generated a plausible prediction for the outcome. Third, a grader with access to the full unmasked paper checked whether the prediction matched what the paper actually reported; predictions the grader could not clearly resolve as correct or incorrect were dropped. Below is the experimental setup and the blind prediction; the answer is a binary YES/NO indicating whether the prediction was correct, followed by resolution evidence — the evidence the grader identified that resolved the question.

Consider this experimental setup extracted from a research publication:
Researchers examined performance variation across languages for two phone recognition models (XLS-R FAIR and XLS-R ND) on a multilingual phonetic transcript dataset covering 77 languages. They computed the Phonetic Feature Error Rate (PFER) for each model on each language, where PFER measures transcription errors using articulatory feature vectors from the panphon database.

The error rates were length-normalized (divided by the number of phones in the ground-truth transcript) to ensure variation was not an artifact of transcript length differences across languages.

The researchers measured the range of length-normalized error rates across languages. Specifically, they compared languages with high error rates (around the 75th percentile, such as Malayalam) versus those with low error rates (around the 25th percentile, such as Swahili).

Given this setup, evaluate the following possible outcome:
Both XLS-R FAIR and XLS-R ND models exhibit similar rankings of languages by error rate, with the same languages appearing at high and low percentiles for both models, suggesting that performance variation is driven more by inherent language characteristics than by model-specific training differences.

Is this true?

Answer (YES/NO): NO